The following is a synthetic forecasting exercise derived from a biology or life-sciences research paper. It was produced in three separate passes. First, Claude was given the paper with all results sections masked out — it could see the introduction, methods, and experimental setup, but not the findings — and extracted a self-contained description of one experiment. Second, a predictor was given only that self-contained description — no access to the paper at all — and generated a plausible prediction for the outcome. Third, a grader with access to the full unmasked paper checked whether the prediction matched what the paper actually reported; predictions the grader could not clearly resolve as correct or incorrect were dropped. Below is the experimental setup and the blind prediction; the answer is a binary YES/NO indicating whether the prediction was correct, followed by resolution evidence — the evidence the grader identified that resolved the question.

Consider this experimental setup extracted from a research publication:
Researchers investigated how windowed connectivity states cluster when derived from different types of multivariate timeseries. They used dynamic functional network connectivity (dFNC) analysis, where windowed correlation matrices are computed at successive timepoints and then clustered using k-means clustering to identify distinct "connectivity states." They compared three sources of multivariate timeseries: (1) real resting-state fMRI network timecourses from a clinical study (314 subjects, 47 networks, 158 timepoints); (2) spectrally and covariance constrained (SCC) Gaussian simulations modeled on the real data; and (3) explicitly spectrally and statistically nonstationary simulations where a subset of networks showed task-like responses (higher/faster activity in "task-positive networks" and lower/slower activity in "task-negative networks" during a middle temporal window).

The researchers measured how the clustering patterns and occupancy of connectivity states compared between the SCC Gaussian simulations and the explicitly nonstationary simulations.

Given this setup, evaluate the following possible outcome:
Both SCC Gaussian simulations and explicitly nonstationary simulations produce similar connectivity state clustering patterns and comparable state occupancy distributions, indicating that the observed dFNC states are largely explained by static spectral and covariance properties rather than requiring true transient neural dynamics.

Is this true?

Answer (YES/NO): YES